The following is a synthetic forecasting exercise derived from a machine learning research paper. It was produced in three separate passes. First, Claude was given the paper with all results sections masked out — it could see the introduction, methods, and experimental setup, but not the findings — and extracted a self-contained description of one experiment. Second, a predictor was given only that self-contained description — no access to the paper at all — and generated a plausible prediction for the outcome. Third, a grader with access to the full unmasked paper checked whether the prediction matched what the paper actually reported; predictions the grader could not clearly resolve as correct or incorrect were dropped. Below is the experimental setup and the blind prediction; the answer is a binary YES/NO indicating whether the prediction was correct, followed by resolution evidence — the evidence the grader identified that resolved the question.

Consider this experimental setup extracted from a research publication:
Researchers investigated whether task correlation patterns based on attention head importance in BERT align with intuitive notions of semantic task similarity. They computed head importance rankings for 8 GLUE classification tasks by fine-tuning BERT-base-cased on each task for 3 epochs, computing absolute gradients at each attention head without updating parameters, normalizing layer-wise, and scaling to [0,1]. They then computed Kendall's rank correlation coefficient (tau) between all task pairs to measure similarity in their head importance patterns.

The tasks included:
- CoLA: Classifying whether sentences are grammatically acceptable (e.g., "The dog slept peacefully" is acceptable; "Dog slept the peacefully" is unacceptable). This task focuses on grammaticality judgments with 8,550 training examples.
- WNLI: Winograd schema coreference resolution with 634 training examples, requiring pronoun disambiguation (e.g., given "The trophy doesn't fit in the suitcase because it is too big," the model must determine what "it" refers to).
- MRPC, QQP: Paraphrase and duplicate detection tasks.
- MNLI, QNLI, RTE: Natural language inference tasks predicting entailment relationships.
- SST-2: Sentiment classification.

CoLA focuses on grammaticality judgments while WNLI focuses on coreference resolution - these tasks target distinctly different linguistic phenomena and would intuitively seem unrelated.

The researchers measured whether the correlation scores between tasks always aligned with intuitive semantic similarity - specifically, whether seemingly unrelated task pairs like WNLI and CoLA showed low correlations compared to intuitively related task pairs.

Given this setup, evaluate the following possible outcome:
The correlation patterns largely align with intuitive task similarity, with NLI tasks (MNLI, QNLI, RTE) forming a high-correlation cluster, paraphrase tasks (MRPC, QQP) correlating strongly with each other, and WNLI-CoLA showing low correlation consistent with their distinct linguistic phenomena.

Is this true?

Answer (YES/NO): NO